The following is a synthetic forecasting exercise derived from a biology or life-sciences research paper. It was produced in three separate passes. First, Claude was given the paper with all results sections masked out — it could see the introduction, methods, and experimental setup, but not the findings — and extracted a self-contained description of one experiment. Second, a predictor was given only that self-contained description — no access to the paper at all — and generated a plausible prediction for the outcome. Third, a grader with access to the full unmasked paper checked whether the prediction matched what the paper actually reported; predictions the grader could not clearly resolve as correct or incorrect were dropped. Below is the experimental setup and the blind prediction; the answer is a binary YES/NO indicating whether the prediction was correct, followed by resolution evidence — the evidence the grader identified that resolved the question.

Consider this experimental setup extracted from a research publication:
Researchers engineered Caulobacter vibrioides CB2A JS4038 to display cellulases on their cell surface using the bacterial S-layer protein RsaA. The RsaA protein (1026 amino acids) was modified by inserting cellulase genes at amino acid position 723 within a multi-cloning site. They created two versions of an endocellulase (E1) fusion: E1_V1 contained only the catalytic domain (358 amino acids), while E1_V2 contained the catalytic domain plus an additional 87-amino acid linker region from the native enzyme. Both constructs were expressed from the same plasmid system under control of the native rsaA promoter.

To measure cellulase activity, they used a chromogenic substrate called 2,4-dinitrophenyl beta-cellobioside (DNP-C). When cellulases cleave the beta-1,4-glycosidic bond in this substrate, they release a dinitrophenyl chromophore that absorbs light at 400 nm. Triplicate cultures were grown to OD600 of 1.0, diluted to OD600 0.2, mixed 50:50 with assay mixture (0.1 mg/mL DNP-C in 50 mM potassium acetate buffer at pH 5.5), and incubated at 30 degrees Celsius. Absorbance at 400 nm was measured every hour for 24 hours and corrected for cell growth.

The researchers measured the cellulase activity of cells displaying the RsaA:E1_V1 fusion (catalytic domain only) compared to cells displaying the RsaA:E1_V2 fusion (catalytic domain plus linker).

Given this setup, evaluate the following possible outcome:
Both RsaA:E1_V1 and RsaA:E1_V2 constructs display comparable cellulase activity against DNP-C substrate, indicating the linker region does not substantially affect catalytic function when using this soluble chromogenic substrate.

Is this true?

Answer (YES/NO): NO